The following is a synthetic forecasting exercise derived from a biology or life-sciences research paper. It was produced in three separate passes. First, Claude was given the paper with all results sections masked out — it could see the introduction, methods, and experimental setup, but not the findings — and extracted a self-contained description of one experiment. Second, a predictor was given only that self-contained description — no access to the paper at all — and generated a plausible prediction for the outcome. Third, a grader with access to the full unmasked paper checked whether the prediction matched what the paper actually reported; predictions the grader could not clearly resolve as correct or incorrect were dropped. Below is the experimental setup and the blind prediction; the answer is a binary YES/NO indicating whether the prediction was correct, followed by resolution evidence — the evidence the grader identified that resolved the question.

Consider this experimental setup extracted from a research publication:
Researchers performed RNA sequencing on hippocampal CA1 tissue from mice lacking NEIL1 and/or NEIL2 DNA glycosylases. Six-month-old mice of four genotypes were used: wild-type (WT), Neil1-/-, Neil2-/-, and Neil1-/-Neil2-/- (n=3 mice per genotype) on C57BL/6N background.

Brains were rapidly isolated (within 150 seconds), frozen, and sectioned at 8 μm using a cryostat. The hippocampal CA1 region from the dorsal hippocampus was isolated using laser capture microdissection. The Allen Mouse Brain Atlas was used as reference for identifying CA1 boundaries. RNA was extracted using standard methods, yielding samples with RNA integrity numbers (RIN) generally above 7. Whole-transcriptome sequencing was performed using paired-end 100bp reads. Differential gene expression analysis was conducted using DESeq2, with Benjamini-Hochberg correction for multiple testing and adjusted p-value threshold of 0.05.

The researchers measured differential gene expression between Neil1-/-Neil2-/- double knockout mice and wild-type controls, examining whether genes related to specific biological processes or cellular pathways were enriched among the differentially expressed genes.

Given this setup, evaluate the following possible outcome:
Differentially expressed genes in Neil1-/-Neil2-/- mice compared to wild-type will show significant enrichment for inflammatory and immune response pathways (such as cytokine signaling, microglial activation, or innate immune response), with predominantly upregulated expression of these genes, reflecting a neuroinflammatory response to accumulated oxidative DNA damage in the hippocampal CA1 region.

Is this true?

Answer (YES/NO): NO